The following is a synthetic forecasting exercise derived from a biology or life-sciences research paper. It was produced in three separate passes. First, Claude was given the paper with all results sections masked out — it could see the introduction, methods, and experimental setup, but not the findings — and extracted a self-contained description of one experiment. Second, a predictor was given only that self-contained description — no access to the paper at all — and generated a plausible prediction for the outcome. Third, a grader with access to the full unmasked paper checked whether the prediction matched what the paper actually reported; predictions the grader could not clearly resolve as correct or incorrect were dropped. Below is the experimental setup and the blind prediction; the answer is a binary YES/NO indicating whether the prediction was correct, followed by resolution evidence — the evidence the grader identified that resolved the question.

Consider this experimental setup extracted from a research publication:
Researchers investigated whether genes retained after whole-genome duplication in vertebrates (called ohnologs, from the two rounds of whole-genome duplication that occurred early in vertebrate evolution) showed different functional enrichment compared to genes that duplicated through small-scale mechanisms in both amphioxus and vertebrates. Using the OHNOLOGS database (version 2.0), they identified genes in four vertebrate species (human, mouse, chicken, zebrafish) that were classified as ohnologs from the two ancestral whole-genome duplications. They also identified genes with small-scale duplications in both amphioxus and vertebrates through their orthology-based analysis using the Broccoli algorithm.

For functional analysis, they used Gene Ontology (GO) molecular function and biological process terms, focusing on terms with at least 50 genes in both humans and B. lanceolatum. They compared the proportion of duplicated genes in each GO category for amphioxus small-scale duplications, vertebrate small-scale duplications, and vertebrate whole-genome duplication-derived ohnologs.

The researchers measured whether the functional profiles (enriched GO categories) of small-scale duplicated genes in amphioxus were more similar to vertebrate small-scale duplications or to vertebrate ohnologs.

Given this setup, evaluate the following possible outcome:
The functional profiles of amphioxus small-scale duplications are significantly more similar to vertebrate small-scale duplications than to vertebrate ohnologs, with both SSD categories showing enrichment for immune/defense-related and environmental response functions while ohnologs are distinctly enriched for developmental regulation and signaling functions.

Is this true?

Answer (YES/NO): NO